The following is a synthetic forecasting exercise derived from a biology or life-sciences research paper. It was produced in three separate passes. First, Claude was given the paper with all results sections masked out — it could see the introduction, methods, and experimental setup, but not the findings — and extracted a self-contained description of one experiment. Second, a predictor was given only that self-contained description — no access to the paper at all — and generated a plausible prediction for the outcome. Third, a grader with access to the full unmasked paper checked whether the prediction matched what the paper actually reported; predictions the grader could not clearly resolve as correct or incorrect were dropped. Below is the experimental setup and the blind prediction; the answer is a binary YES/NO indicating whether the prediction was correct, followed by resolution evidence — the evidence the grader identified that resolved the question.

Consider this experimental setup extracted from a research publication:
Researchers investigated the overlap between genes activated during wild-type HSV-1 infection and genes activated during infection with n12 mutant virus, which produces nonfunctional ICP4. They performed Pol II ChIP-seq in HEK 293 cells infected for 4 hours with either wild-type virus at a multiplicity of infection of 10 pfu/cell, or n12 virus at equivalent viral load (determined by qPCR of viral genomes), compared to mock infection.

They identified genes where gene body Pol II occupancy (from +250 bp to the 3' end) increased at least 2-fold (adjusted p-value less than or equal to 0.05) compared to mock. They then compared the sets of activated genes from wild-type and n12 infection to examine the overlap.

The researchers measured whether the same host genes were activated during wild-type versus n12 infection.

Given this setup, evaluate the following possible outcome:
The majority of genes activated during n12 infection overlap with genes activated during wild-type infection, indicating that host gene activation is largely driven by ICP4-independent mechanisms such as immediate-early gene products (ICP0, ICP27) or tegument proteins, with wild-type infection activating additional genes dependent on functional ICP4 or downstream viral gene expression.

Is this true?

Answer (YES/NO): NO